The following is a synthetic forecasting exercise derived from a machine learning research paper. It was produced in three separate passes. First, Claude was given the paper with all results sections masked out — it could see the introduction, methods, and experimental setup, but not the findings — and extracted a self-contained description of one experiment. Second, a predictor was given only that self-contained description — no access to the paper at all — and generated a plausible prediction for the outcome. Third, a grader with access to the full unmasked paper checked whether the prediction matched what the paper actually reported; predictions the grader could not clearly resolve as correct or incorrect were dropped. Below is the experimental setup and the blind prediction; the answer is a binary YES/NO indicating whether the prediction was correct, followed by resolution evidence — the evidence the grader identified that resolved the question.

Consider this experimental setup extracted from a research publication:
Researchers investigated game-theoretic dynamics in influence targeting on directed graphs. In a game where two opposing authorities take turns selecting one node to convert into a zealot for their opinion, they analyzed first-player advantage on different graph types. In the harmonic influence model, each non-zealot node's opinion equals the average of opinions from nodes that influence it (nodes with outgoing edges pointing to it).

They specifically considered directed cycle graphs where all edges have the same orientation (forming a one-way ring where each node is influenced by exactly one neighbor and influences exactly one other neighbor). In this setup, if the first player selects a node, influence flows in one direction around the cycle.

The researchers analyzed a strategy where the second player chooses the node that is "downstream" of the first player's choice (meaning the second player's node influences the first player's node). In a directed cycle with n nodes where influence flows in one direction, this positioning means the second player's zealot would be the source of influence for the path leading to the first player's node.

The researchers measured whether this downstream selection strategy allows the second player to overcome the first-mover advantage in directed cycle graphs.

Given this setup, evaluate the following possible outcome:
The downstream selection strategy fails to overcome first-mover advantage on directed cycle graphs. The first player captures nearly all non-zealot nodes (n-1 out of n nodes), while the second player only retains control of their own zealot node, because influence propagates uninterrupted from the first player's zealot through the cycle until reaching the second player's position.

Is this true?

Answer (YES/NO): NO